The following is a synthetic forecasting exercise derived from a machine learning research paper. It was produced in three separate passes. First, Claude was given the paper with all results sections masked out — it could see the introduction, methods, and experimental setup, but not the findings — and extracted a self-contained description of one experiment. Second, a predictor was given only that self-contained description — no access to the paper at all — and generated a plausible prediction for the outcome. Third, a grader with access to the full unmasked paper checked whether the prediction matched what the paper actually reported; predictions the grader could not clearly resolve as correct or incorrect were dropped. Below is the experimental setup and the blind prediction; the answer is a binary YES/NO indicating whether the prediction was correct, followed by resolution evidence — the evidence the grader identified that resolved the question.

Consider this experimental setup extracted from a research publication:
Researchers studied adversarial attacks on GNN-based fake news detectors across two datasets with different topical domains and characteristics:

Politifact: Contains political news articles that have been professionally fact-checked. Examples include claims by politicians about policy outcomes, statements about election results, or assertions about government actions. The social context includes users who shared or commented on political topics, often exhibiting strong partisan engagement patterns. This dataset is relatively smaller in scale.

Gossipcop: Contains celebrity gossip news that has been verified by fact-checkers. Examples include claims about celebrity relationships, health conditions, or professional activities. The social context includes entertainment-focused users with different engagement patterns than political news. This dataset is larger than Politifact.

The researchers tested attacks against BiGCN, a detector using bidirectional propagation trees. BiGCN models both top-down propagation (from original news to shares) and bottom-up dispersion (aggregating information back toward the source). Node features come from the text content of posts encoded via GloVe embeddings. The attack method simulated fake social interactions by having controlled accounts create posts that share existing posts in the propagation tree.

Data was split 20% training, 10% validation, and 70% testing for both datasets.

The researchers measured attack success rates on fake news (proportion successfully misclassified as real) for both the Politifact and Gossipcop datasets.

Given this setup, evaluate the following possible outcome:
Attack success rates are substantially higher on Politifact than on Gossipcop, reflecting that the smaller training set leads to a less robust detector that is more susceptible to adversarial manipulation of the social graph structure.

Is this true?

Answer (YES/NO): YES